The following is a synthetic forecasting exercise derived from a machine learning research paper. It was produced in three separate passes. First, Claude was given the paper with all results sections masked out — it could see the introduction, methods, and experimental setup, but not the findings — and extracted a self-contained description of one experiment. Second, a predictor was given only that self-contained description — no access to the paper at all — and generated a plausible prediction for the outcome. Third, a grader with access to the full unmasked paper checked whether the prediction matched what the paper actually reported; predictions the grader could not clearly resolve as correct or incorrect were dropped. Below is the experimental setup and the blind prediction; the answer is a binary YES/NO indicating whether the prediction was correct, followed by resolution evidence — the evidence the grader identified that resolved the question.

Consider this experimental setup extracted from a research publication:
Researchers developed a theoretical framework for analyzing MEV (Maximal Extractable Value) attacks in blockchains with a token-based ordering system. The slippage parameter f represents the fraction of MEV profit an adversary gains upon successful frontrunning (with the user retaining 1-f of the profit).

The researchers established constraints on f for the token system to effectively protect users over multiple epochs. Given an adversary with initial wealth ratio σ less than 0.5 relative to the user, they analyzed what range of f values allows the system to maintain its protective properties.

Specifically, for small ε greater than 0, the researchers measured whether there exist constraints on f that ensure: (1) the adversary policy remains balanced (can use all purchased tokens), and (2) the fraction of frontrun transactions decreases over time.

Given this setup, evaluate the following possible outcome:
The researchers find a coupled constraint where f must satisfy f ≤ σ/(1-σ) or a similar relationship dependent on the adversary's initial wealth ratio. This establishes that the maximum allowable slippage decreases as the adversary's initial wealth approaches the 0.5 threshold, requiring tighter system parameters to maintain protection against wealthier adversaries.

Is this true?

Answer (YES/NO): NO